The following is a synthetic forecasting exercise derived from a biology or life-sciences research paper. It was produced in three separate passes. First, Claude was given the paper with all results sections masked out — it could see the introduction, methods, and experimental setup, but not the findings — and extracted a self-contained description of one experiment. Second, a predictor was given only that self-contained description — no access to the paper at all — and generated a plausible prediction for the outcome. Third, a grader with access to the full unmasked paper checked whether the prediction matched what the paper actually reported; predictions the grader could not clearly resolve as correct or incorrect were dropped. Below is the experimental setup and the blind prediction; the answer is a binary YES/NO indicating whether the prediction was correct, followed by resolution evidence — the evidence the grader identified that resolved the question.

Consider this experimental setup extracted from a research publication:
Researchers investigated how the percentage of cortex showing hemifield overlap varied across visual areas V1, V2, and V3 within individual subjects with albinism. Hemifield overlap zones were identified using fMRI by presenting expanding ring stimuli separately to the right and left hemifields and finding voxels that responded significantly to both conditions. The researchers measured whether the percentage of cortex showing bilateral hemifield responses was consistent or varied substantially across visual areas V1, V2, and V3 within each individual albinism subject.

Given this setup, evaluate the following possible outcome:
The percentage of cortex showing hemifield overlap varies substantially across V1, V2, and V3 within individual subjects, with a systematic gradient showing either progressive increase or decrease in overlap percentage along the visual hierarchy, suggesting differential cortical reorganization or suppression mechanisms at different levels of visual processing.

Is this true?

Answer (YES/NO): NO